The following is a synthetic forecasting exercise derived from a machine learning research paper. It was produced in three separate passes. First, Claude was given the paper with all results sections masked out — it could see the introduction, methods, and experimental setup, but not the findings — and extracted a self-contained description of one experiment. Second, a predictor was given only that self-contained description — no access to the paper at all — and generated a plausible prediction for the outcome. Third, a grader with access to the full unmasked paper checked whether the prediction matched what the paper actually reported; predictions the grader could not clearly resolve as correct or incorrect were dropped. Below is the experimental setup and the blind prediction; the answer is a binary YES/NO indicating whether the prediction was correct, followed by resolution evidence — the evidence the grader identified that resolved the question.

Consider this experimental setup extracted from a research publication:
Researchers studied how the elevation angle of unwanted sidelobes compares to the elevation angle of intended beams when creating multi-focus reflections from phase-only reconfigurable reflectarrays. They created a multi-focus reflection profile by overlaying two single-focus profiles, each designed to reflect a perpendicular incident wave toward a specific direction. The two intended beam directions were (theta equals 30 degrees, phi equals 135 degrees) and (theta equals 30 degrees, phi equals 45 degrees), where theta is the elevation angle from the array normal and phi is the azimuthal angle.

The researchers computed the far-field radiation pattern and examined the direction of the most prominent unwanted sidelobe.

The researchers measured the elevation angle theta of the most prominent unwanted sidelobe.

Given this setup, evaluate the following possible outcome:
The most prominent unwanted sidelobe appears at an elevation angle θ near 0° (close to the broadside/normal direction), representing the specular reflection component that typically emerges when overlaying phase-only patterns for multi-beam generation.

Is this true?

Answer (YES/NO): NO